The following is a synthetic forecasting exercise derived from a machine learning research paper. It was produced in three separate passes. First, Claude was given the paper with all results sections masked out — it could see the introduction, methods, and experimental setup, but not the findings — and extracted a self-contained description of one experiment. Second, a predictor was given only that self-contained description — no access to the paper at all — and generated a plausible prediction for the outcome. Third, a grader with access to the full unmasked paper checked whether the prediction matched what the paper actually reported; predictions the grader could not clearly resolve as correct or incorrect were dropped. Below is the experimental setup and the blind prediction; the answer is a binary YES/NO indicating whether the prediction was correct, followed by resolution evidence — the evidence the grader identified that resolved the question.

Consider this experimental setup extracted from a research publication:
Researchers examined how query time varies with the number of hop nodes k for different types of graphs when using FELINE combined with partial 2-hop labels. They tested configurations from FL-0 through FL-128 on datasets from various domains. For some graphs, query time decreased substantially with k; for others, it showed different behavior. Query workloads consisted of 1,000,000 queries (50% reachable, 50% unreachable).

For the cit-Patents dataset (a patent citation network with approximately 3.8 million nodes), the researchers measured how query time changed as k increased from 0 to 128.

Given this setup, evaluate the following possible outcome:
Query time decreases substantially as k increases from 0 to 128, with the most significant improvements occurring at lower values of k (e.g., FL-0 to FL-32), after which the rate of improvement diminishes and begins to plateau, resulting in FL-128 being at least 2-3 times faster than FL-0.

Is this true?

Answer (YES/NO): NO